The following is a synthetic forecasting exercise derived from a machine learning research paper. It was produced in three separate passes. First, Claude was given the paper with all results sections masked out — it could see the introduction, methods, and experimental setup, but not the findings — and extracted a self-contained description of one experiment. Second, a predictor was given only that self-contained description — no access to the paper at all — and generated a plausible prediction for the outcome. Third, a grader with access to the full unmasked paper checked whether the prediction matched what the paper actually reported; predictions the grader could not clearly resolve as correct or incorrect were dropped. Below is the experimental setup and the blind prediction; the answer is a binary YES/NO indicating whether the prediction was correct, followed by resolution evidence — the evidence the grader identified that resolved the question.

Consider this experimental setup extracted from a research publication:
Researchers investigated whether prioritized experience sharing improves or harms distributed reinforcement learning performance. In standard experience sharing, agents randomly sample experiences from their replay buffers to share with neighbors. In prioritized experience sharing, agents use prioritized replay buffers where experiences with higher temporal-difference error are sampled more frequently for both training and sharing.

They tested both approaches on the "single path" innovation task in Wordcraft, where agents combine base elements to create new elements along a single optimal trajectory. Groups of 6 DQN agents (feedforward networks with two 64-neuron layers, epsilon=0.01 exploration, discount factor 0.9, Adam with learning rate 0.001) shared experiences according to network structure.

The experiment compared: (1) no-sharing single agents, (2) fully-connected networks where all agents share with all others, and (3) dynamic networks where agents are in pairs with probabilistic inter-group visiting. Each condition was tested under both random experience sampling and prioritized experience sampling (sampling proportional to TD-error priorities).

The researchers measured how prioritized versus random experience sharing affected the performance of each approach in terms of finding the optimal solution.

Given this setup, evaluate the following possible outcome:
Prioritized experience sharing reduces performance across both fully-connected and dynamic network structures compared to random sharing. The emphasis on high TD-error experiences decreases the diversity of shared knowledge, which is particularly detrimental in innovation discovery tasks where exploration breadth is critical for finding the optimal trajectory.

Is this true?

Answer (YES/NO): YES